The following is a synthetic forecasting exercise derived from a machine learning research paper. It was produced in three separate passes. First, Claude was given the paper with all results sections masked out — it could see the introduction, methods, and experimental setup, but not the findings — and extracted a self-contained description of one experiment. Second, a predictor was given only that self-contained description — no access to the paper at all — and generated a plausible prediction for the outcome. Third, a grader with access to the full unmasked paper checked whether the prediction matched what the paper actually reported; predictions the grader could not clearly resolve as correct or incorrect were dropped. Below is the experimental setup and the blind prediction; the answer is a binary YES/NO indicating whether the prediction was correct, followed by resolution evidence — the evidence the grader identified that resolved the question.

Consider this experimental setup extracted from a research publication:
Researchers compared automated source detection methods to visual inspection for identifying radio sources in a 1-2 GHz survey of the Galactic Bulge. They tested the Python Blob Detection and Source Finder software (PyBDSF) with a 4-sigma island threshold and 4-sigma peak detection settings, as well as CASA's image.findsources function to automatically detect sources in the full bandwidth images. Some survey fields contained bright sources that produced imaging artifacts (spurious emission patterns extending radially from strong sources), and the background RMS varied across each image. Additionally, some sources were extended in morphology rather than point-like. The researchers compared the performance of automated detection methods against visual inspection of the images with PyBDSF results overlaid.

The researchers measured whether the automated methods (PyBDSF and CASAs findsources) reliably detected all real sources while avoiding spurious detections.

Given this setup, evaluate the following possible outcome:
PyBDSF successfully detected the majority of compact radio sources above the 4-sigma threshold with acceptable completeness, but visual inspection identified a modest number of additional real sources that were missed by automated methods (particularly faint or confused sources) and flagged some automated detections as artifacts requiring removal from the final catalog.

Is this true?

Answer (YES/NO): NO